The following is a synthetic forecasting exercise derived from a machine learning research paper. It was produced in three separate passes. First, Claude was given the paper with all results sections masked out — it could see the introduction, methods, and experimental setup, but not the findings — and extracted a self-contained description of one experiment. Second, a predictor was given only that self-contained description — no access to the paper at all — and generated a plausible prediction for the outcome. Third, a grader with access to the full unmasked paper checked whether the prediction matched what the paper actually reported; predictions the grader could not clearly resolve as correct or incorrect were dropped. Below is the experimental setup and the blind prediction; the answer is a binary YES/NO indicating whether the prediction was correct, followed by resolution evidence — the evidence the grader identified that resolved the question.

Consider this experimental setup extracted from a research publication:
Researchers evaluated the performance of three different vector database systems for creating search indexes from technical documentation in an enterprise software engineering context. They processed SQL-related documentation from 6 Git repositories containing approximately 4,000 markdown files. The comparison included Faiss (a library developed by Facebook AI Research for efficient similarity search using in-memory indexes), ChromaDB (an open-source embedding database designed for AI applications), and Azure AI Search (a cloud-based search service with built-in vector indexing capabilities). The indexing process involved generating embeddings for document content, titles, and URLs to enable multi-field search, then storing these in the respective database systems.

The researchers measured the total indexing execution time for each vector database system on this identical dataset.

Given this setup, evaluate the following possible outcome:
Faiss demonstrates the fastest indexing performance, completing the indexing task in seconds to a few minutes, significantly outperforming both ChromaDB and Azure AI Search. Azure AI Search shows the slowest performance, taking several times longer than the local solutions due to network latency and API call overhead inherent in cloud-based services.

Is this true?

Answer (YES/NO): NO